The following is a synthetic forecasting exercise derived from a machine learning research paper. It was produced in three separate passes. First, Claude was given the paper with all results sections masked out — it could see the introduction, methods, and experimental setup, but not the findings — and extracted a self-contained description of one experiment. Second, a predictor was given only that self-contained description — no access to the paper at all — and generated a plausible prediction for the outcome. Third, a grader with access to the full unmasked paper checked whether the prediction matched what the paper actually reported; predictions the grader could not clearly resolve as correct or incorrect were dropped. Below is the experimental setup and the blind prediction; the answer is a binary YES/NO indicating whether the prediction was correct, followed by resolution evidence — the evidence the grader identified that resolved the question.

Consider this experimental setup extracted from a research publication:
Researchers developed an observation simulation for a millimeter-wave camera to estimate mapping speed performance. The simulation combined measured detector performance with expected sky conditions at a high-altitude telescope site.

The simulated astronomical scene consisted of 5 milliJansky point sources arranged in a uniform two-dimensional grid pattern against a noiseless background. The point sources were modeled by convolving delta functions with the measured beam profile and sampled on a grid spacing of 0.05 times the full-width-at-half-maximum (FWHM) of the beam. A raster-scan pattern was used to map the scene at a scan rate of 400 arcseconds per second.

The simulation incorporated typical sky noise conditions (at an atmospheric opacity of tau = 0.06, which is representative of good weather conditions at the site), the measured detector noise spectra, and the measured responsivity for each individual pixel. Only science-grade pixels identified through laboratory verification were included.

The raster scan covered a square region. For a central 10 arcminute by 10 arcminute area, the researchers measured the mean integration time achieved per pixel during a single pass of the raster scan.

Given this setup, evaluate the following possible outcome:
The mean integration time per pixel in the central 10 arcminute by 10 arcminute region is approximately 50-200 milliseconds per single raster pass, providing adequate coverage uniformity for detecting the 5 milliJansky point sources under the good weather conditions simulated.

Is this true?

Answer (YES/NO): YES